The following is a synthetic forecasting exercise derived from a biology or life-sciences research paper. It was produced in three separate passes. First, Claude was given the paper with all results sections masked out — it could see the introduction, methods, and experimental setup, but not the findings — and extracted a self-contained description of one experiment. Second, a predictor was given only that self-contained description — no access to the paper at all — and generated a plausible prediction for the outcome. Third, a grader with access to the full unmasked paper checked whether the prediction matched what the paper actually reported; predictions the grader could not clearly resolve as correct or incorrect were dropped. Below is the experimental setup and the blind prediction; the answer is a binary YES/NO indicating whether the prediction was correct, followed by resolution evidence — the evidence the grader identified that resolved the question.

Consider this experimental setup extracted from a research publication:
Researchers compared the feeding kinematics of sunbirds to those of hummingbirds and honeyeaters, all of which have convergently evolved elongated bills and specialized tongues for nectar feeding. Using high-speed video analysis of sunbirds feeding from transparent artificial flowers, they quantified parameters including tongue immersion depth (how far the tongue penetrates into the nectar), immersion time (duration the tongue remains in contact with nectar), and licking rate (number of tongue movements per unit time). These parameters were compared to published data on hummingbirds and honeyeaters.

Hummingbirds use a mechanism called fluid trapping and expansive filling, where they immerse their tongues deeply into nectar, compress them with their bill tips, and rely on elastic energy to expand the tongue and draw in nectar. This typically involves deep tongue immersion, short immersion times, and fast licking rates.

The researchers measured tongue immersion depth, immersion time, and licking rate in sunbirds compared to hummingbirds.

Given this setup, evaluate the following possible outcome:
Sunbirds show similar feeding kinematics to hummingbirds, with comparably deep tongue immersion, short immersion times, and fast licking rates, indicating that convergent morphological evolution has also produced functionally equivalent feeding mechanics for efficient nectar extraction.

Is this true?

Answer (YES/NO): NO